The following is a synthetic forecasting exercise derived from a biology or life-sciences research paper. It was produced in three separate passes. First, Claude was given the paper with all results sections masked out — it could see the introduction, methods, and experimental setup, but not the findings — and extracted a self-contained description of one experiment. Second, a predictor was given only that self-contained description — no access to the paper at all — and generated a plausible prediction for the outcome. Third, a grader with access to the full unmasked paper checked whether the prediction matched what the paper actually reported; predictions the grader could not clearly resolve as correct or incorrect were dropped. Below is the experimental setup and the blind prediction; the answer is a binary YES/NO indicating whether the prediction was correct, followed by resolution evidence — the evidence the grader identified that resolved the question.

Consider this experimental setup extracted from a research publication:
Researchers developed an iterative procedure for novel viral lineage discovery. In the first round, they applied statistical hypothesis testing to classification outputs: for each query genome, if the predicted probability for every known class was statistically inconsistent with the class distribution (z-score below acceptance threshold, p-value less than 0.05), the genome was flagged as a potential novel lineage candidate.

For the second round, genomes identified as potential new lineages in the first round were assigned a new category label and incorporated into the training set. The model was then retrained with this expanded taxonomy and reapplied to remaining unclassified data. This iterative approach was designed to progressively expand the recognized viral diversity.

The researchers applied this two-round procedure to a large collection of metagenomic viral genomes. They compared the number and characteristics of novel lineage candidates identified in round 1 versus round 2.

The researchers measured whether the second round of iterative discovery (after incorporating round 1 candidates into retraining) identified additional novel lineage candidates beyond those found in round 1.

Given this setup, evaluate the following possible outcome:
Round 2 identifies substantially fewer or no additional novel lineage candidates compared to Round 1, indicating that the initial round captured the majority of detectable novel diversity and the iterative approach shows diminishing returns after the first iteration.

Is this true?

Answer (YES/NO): NO